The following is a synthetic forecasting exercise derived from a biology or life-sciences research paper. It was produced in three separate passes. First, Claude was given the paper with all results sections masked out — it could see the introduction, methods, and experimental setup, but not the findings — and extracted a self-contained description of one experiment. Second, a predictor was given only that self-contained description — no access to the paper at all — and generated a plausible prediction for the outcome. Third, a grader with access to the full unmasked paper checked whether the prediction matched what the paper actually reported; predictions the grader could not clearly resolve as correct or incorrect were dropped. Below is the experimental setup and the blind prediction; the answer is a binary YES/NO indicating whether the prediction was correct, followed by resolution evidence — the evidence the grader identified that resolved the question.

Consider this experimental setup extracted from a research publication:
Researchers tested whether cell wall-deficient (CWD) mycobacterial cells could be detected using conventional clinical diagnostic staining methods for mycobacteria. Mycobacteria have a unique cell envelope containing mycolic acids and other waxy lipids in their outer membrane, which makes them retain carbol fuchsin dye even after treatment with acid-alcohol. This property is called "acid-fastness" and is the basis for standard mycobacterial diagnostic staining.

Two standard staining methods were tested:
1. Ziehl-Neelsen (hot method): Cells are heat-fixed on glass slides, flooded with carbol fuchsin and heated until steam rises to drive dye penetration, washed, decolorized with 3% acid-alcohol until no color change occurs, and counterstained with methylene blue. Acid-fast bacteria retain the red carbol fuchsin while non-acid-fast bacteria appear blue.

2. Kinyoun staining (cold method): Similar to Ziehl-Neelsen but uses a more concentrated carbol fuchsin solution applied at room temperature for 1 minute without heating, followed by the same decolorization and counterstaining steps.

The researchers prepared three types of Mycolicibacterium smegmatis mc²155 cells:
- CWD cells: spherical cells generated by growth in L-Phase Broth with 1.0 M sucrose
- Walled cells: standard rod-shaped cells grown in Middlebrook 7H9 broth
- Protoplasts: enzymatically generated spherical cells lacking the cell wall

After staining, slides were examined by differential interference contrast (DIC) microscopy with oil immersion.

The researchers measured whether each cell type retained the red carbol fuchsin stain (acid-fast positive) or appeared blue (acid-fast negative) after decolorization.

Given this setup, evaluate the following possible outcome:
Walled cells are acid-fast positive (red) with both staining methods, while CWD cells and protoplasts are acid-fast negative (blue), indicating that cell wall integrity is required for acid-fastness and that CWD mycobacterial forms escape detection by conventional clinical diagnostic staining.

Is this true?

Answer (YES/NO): NO